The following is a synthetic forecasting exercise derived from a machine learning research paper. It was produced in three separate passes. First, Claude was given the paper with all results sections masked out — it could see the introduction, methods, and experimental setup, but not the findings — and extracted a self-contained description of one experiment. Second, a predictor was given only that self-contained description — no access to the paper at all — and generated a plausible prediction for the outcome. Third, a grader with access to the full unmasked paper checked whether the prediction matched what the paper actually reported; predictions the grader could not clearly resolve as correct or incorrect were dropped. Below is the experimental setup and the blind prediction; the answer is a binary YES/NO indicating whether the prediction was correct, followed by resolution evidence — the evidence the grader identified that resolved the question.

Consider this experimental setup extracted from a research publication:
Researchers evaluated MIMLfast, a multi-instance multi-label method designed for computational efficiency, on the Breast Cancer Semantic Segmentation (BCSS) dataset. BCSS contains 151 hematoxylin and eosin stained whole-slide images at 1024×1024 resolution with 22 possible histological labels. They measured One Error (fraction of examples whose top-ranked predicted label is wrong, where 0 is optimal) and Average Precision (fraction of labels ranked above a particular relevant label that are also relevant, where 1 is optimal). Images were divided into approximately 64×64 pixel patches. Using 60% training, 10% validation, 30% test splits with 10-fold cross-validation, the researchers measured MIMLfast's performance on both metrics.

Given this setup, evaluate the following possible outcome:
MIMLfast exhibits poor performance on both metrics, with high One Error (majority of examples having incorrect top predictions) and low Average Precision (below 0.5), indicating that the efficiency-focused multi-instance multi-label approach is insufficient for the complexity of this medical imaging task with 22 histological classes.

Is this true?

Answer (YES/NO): NO